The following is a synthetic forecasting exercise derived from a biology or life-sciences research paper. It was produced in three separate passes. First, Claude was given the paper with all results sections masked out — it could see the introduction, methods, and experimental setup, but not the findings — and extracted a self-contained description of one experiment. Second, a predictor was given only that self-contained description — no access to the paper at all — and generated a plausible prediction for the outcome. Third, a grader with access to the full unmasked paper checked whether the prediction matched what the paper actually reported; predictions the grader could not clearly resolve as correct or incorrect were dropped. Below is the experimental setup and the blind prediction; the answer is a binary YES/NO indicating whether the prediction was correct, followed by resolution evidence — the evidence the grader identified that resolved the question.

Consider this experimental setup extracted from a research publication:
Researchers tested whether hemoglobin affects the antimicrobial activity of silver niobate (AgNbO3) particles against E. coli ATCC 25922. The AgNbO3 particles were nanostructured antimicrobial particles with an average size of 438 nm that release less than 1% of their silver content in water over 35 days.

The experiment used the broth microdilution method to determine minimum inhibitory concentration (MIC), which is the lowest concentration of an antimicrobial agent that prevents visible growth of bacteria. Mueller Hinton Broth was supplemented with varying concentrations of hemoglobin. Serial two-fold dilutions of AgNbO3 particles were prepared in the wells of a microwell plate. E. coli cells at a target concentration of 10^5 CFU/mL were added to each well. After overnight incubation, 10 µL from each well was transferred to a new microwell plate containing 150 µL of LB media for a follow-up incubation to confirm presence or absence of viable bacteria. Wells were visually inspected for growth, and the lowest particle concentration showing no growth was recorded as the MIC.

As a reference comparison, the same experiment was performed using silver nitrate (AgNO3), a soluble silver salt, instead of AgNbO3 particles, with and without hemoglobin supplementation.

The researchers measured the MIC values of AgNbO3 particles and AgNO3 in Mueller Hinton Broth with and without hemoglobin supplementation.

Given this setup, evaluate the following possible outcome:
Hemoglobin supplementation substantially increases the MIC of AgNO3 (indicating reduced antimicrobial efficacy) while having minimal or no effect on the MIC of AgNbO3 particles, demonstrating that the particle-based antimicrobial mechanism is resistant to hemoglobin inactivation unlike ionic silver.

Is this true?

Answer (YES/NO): NO